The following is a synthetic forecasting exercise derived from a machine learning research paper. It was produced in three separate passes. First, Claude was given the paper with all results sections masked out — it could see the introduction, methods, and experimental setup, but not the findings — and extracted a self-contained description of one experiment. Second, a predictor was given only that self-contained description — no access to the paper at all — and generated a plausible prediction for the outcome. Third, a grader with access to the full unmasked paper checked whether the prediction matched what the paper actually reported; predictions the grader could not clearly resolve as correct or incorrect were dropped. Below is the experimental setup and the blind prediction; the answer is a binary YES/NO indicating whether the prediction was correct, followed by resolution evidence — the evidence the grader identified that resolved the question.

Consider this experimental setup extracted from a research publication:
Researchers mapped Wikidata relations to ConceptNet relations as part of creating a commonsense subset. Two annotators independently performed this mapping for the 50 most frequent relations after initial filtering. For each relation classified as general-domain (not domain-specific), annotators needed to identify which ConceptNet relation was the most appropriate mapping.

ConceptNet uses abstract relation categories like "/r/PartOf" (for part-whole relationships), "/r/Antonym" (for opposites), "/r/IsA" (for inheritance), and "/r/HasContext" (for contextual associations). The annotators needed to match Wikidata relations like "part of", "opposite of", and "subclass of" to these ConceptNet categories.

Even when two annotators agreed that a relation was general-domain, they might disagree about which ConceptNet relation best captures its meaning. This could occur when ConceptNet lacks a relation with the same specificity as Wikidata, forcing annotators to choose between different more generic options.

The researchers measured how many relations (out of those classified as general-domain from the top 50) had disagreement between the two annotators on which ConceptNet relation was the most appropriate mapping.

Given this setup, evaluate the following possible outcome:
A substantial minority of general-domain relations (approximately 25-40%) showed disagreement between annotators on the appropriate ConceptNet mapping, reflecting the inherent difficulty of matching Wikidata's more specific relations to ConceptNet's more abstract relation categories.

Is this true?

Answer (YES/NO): NO